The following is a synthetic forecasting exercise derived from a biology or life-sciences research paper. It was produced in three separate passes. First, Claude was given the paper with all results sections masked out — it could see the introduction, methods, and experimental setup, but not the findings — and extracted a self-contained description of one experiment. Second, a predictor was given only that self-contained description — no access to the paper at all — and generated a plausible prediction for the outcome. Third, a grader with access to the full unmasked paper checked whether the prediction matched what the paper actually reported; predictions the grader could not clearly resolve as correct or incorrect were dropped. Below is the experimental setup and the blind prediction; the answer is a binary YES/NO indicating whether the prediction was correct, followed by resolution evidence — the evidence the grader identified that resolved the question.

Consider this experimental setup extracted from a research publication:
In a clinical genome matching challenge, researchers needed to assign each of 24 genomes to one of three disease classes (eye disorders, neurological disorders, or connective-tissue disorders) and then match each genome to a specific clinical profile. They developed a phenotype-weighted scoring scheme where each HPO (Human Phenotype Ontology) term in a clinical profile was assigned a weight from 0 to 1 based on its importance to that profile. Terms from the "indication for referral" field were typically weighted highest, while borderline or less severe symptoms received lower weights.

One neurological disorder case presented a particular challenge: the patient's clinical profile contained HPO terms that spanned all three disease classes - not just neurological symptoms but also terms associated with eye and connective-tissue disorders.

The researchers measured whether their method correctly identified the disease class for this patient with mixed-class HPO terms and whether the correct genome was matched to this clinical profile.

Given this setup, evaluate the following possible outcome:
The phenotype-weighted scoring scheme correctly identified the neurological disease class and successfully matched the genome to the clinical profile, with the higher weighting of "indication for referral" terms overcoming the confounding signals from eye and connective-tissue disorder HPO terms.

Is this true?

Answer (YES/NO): NO